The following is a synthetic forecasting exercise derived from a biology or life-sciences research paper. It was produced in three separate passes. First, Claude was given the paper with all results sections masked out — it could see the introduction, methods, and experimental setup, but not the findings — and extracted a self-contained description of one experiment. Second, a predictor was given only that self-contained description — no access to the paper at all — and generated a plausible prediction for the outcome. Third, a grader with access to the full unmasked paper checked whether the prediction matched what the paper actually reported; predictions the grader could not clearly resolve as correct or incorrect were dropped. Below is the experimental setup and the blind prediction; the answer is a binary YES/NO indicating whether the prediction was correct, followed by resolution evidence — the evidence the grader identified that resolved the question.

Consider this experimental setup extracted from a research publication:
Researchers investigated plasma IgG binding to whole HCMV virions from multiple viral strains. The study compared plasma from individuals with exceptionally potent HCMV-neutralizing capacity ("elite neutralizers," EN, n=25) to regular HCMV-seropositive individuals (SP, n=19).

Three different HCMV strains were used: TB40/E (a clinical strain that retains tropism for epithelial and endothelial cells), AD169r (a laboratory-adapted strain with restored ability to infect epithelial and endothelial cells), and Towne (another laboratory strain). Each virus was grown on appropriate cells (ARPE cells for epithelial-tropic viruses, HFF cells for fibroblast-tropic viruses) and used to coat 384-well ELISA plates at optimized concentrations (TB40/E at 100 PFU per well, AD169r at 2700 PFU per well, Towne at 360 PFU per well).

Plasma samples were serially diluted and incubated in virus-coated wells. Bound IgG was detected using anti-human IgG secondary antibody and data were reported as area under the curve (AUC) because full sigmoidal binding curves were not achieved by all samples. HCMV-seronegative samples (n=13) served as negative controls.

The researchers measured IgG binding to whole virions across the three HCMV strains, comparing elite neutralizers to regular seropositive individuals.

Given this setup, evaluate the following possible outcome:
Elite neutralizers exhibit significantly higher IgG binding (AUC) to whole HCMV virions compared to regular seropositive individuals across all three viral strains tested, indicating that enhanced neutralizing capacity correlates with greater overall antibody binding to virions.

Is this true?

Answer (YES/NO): YES